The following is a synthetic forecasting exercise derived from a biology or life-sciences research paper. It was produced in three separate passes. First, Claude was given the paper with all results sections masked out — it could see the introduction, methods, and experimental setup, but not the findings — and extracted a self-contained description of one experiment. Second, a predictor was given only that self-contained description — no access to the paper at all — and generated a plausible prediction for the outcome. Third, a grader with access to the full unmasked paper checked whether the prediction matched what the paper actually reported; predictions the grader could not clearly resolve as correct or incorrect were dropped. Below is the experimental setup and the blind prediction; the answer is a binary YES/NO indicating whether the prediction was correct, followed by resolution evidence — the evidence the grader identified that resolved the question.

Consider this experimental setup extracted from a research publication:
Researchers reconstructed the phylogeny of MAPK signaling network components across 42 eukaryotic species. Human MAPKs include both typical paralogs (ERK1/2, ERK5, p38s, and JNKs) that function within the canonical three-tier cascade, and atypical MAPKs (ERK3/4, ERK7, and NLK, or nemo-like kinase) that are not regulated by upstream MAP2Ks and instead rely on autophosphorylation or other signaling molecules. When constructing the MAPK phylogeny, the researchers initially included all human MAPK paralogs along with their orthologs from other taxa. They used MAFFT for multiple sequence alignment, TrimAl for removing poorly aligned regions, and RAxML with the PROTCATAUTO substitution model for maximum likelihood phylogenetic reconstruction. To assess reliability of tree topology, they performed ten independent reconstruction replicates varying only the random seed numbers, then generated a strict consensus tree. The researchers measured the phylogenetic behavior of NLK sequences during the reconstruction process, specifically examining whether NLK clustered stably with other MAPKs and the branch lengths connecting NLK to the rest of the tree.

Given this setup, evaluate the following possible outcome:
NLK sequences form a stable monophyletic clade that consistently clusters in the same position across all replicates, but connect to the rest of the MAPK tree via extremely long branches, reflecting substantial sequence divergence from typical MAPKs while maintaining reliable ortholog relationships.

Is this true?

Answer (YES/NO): NO